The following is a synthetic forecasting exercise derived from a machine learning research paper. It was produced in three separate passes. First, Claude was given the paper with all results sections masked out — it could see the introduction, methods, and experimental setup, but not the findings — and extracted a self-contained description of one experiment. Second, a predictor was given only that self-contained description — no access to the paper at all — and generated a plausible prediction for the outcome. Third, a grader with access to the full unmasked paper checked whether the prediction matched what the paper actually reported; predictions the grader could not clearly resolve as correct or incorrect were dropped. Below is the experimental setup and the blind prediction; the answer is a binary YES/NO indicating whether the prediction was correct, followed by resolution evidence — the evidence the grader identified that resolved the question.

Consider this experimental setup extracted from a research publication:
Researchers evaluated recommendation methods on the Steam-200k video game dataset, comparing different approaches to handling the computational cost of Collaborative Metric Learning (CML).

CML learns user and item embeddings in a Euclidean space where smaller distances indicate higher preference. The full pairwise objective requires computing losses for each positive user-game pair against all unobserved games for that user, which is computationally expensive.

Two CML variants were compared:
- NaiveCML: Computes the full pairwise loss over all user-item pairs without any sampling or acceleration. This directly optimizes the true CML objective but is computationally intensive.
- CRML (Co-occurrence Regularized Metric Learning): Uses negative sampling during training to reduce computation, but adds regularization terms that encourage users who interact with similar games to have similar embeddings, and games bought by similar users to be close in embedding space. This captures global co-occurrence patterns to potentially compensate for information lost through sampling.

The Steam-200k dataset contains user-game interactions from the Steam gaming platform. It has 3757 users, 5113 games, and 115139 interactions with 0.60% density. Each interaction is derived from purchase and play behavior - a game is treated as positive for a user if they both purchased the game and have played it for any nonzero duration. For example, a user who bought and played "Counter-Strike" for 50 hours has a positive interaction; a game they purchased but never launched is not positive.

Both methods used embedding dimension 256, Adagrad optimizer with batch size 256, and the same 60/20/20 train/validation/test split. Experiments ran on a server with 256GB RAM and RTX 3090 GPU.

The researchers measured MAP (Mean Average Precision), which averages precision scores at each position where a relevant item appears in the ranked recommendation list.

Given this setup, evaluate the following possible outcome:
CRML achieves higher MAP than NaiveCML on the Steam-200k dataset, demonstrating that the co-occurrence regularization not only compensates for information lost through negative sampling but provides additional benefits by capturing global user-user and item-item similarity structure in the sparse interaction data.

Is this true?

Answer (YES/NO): NO